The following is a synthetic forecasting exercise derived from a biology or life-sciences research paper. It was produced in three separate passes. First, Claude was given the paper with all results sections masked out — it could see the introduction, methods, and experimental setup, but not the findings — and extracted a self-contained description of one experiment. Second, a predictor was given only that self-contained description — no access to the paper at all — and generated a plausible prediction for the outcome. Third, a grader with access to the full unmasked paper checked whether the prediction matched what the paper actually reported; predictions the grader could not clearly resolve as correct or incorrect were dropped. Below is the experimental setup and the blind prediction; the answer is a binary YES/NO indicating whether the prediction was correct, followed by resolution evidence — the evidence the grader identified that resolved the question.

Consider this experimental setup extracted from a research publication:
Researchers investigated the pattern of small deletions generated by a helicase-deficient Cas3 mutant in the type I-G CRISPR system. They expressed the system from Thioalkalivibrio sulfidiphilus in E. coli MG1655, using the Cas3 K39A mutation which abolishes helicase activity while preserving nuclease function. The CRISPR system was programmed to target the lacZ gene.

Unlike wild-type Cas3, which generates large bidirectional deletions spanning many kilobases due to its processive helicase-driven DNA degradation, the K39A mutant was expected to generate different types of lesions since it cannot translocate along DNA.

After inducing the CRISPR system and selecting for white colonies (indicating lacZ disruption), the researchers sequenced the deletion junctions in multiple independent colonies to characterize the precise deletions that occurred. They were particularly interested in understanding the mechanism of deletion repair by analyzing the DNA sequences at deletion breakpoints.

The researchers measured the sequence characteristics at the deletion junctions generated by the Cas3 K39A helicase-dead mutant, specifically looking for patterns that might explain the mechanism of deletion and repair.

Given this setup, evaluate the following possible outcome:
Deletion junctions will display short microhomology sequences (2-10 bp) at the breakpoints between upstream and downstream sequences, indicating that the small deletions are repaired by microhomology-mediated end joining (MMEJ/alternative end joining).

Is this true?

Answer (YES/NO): YES